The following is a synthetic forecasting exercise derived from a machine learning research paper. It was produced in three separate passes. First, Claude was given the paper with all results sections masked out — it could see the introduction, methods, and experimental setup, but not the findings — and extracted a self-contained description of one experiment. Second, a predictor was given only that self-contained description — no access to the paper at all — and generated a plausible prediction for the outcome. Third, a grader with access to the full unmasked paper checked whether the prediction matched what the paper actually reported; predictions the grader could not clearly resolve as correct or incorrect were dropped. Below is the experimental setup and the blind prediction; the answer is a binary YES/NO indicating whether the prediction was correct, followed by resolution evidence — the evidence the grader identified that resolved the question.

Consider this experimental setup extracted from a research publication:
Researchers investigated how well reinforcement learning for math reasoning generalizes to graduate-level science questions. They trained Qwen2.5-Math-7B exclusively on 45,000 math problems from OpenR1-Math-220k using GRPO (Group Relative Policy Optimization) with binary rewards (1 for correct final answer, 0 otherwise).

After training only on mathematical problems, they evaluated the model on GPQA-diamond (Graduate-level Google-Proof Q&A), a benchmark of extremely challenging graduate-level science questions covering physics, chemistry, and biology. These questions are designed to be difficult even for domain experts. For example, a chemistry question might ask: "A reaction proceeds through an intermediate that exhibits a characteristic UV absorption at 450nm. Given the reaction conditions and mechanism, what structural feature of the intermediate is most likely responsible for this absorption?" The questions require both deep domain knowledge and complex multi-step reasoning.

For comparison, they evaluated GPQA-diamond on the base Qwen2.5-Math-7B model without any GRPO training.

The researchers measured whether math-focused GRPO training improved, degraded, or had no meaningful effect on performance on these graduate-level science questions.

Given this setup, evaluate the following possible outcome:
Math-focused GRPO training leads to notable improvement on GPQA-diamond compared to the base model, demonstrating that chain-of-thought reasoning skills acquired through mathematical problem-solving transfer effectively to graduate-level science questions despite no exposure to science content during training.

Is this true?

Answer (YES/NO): YES